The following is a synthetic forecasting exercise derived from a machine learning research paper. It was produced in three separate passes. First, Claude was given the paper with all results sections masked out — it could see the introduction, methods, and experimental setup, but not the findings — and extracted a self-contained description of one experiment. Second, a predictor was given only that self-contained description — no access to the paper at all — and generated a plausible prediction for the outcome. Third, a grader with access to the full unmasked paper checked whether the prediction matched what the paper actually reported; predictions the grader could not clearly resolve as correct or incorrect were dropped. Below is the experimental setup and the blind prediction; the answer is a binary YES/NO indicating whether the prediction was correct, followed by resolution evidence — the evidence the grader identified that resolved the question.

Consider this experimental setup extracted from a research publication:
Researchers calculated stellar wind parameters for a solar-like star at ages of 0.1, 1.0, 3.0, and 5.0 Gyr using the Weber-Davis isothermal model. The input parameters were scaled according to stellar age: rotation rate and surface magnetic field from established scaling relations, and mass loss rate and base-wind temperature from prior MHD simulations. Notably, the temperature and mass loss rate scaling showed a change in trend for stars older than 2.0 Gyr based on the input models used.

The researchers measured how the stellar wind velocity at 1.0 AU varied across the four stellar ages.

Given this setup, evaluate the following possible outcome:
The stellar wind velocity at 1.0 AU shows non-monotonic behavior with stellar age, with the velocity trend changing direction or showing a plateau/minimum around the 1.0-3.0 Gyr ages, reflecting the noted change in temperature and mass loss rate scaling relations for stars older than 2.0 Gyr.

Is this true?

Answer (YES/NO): NO